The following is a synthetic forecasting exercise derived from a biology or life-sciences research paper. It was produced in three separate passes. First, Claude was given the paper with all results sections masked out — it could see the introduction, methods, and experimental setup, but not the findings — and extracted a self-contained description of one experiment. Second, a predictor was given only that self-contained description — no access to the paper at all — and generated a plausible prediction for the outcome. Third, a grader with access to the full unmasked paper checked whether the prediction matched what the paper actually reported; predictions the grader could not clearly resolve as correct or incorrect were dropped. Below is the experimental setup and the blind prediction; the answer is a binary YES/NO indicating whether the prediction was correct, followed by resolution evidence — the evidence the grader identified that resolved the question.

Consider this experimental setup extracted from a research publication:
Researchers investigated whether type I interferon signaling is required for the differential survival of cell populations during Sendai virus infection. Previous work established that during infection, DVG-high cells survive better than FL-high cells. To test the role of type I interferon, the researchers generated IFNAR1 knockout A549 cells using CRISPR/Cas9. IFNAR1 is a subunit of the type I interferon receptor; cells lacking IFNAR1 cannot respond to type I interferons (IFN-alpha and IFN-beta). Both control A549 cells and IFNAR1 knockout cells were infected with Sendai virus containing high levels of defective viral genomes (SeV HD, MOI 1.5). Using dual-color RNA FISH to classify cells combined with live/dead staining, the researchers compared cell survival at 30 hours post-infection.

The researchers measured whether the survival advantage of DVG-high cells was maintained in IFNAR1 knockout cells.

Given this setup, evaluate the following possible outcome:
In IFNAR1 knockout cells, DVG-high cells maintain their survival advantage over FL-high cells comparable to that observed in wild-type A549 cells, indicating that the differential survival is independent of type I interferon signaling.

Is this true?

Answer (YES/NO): YES